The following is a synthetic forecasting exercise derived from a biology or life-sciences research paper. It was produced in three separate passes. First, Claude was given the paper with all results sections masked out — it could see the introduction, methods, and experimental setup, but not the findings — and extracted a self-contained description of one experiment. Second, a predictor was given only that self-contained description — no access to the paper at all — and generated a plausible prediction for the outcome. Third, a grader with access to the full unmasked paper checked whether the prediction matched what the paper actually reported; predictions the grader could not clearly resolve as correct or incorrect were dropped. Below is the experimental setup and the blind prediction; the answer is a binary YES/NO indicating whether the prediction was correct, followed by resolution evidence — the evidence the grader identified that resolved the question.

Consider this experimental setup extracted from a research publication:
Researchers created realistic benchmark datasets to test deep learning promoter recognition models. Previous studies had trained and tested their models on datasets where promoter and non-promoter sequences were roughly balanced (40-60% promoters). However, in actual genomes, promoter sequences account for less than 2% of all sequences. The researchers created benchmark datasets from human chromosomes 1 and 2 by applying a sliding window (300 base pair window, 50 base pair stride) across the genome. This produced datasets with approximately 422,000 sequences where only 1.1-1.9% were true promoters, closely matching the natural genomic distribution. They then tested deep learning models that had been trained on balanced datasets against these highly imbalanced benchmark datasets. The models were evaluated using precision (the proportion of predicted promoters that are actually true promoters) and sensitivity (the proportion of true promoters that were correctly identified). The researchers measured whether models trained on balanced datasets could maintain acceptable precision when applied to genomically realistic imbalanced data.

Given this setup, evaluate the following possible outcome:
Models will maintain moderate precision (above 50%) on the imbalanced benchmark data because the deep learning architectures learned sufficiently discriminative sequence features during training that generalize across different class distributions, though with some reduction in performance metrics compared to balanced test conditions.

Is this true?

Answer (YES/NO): NO